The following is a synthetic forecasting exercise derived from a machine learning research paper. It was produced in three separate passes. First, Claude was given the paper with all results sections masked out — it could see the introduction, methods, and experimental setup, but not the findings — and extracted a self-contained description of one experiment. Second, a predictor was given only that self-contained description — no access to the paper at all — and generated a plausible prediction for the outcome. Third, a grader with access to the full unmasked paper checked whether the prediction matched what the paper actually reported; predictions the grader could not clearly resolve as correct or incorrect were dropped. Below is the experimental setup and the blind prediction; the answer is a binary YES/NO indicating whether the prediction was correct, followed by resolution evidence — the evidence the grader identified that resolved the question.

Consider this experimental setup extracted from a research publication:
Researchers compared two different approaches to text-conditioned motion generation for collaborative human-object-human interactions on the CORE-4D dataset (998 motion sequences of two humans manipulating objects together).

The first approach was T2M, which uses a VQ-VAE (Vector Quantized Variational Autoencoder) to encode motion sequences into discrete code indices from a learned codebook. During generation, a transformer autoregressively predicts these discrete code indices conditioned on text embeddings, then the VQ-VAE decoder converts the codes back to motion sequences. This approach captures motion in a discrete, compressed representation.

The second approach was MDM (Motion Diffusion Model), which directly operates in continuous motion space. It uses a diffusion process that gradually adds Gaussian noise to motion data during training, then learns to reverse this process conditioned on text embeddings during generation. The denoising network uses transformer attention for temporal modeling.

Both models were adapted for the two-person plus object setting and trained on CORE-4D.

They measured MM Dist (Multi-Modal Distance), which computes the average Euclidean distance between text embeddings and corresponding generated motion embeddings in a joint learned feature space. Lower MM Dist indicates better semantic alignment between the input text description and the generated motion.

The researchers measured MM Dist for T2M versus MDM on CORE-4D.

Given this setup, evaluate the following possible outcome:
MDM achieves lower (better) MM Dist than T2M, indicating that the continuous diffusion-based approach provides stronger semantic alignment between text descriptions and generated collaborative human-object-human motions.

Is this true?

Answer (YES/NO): NO